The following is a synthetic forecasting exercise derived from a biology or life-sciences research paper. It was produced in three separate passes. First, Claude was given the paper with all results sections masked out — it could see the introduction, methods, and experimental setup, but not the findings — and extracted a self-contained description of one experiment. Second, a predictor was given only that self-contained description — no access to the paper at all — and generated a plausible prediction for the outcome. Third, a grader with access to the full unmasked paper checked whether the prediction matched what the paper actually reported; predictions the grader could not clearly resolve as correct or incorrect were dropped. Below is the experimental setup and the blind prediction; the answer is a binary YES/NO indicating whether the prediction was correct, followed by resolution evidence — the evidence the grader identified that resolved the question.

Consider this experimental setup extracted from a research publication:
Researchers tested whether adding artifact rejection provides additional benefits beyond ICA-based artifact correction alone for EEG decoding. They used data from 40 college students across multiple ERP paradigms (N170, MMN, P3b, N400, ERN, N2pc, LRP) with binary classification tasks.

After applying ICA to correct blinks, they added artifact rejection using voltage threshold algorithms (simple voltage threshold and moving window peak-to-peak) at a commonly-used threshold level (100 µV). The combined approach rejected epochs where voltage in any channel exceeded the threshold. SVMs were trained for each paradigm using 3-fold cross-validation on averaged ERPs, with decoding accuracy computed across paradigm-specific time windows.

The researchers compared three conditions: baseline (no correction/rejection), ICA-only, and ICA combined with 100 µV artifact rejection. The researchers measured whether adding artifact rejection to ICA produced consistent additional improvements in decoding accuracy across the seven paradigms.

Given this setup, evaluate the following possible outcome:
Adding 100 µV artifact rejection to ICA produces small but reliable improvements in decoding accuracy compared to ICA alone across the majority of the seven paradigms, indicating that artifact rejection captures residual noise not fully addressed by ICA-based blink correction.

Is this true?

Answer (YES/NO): NO